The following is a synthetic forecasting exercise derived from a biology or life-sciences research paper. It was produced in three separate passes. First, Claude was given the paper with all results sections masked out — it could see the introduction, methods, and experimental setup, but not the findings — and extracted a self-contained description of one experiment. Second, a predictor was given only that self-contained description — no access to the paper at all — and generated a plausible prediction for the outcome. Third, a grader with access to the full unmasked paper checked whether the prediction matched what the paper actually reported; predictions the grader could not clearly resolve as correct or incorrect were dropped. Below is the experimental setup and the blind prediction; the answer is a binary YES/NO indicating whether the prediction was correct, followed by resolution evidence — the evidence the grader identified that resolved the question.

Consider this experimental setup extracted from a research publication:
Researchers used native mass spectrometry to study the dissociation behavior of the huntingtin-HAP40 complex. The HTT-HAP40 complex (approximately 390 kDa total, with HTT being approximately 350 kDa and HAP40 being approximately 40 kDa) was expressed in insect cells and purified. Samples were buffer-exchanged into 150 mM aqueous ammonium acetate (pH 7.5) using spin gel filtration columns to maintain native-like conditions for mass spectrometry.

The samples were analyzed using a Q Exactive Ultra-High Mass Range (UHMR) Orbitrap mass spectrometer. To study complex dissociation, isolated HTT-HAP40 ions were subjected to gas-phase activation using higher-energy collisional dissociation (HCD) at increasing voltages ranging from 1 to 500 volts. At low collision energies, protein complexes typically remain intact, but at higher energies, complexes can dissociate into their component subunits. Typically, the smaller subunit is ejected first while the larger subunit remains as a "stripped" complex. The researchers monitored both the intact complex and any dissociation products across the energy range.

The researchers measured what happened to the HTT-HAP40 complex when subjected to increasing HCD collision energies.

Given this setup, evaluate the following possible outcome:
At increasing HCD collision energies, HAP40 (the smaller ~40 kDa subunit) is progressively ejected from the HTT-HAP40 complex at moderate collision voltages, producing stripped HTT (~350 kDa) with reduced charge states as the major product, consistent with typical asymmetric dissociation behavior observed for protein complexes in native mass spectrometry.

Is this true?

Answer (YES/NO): NO